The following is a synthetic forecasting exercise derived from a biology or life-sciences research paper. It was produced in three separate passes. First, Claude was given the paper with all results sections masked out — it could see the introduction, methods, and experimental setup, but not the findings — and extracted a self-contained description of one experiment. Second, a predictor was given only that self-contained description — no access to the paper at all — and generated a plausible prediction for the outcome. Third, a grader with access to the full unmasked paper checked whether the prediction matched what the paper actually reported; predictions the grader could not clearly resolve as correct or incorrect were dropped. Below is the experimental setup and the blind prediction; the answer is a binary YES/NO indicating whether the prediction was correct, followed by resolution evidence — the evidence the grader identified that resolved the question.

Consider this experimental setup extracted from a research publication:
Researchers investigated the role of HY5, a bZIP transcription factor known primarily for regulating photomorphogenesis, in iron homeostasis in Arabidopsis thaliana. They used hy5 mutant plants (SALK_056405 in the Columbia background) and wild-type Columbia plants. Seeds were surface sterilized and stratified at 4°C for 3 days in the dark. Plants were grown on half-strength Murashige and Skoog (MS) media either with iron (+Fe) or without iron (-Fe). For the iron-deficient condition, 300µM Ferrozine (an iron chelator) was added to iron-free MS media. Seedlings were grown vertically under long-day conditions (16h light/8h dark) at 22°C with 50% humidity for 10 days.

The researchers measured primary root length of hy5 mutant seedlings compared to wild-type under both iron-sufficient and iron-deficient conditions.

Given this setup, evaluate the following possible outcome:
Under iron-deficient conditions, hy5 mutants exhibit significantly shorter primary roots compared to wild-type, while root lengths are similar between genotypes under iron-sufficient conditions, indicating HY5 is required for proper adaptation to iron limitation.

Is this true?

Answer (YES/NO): YES